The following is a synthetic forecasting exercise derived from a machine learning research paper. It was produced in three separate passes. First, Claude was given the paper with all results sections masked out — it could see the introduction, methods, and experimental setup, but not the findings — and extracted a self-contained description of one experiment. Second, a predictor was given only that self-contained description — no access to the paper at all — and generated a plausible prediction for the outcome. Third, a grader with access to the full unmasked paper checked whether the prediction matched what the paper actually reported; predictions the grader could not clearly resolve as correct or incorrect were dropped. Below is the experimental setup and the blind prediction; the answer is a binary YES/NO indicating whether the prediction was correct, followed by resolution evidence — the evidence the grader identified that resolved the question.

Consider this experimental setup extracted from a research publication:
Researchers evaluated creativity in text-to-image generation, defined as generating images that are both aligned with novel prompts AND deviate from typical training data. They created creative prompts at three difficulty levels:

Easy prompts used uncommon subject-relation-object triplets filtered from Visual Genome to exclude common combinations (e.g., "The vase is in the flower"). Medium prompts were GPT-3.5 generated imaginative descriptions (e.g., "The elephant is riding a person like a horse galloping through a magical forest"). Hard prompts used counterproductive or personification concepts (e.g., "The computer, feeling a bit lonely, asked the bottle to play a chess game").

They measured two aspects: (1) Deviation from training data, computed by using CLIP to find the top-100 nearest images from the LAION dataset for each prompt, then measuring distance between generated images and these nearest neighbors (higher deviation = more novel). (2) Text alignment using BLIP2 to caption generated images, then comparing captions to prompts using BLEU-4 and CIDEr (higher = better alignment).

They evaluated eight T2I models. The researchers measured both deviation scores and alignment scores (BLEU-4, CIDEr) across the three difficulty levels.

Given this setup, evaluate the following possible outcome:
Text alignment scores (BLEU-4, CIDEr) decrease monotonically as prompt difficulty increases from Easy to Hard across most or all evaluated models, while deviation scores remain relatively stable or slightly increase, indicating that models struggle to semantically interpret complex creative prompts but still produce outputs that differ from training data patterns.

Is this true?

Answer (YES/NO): NO